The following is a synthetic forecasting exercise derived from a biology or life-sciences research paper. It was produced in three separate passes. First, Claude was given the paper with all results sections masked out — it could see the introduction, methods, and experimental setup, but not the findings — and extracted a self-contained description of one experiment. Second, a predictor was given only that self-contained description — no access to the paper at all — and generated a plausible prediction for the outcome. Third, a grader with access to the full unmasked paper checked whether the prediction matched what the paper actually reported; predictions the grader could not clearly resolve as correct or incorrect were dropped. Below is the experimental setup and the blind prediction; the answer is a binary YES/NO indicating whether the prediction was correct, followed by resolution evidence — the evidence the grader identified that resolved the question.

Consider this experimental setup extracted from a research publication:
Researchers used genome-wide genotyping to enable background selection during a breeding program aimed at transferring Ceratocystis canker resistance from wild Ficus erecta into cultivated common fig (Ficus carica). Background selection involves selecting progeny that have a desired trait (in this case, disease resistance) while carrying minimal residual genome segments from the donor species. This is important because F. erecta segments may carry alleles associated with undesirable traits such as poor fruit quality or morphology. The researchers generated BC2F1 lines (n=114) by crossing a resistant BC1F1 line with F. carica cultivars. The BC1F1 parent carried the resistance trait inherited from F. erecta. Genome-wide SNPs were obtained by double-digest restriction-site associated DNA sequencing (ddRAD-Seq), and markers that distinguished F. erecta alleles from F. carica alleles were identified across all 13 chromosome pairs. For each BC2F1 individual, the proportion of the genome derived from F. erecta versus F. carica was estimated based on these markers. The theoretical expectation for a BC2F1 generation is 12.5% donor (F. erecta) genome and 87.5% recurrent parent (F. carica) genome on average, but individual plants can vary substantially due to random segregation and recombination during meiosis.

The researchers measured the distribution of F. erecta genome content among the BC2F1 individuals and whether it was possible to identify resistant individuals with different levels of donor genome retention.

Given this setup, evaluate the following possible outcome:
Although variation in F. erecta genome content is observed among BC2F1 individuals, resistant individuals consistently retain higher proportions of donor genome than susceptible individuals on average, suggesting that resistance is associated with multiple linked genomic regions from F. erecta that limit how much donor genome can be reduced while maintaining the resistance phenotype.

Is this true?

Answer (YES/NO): NO